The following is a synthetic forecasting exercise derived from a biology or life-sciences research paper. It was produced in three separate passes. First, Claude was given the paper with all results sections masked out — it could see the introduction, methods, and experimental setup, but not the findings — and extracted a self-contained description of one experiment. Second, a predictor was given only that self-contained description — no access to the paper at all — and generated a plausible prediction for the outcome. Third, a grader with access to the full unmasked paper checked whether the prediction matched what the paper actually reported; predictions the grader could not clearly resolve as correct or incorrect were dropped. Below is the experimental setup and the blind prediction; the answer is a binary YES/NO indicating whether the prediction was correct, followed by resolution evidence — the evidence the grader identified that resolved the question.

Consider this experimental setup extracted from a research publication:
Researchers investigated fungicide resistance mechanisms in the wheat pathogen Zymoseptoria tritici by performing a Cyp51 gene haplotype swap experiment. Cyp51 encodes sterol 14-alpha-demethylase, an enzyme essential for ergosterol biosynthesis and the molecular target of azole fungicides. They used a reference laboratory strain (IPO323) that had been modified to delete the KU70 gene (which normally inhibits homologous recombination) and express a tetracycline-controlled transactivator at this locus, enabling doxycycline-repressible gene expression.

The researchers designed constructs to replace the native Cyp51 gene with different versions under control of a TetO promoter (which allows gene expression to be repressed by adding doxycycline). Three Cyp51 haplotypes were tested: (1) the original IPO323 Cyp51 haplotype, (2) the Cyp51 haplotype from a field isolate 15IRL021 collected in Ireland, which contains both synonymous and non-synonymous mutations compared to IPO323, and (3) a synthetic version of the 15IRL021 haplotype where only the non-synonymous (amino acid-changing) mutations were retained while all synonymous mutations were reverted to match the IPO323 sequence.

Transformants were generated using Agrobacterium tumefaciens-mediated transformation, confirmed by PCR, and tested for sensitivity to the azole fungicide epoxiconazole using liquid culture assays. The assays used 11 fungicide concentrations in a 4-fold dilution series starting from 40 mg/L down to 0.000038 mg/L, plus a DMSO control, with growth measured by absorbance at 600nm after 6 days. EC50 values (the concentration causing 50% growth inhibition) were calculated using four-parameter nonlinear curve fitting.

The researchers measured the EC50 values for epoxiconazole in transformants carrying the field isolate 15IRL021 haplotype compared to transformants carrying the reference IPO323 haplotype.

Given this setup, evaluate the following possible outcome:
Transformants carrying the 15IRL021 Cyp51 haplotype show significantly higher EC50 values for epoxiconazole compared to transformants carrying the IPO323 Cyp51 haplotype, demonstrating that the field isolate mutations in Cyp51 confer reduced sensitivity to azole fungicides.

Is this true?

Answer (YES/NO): YES